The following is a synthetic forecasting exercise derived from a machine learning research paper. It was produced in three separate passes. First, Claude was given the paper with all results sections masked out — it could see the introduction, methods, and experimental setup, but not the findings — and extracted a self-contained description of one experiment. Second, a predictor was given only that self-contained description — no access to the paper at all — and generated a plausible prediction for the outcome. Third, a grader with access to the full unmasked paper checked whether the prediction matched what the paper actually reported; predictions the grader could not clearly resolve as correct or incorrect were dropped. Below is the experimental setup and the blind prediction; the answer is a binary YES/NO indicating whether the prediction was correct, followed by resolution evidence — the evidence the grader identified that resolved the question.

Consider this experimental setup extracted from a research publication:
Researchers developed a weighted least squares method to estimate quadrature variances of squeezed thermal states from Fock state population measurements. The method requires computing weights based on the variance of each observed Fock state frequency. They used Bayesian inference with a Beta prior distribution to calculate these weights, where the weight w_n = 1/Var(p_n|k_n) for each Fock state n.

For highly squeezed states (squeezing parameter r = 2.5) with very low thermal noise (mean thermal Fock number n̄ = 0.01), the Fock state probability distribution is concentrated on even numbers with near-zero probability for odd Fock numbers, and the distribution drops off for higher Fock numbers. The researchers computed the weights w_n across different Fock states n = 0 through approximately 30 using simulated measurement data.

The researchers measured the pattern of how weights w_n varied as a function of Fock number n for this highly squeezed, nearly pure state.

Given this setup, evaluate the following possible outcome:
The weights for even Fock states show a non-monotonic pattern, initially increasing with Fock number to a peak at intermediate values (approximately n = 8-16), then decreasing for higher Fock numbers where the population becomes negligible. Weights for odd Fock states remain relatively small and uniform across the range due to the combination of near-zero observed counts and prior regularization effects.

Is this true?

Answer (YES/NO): NO